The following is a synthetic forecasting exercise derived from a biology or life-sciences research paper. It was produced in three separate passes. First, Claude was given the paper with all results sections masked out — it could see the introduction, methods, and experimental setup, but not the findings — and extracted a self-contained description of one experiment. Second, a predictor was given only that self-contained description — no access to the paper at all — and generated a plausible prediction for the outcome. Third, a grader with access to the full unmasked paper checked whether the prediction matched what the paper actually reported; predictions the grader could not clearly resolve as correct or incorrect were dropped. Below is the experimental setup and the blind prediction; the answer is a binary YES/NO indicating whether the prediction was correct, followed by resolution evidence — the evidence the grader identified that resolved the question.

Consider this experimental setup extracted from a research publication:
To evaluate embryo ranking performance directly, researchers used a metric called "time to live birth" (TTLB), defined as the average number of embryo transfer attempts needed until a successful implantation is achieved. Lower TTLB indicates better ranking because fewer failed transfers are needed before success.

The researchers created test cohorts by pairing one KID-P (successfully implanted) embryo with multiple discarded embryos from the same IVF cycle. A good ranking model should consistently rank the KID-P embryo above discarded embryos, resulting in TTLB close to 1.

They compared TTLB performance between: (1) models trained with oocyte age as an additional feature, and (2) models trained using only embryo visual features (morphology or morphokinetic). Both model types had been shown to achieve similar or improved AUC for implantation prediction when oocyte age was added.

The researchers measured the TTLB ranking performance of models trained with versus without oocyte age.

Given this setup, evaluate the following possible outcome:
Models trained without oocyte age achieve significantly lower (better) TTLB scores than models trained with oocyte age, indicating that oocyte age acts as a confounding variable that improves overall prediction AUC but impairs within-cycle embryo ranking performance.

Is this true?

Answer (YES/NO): YES